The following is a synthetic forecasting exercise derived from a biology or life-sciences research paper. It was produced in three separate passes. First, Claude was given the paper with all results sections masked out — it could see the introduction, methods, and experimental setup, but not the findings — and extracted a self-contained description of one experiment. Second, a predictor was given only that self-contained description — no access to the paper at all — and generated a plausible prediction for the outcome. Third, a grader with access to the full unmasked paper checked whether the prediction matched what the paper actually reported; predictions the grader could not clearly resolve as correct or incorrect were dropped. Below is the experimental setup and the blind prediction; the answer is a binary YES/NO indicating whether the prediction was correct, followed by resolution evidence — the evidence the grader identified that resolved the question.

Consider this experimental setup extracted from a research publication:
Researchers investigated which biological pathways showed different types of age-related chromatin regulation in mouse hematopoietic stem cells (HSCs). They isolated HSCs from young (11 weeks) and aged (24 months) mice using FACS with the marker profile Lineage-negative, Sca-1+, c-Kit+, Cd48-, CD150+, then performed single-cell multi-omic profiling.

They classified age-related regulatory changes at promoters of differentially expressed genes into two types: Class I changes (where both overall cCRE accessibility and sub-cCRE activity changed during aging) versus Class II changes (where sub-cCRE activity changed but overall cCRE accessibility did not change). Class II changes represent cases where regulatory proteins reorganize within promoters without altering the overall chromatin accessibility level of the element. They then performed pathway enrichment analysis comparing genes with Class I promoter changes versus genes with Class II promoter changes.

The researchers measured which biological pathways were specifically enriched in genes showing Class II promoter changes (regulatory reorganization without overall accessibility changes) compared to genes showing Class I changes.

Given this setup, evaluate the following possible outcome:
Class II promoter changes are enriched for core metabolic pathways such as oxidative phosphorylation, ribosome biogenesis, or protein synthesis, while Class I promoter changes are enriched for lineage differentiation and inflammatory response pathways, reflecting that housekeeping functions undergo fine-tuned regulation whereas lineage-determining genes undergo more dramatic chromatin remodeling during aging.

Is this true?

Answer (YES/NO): NO